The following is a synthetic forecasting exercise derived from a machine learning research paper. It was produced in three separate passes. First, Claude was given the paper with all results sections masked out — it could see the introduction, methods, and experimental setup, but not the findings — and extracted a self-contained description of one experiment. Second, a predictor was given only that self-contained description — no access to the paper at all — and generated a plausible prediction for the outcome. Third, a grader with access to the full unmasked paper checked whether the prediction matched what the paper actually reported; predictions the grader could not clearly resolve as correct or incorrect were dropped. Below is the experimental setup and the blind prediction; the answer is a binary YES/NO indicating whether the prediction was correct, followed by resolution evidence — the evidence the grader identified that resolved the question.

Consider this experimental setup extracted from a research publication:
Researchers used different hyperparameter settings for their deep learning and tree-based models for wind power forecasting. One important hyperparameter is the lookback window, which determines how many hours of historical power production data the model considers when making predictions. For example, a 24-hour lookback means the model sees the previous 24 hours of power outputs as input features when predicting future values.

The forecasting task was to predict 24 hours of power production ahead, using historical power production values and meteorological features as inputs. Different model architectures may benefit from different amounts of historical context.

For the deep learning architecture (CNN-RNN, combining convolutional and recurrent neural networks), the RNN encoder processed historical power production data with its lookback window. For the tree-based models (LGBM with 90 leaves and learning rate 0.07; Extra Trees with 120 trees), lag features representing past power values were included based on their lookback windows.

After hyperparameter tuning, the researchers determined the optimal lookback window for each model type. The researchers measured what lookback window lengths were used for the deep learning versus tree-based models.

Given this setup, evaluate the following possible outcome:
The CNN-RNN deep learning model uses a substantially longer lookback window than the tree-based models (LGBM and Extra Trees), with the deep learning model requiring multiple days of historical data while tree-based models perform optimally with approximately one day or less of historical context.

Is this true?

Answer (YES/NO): YES